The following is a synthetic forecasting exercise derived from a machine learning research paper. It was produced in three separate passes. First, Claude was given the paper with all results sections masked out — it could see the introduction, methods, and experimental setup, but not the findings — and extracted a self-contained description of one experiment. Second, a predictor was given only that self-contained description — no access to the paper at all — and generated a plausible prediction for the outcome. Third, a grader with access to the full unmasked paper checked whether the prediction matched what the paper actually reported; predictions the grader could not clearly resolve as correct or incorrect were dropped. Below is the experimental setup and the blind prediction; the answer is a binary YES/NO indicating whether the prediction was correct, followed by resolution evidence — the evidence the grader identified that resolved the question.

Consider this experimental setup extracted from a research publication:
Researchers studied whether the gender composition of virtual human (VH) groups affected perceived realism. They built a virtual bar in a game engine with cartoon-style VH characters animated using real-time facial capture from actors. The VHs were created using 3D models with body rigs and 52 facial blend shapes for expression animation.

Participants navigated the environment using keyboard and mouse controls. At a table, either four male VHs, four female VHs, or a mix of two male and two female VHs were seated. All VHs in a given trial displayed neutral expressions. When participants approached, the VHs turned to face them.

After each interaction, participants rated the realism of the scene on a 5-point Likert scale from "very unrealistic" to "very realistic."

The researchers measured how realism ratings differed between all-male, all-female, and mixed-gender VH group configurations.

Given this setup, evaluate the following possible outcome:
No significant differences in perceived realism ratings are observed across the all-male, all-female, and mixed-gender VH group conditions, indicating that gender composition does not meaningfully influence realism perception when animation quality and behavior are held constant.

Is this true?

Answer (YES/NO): NO